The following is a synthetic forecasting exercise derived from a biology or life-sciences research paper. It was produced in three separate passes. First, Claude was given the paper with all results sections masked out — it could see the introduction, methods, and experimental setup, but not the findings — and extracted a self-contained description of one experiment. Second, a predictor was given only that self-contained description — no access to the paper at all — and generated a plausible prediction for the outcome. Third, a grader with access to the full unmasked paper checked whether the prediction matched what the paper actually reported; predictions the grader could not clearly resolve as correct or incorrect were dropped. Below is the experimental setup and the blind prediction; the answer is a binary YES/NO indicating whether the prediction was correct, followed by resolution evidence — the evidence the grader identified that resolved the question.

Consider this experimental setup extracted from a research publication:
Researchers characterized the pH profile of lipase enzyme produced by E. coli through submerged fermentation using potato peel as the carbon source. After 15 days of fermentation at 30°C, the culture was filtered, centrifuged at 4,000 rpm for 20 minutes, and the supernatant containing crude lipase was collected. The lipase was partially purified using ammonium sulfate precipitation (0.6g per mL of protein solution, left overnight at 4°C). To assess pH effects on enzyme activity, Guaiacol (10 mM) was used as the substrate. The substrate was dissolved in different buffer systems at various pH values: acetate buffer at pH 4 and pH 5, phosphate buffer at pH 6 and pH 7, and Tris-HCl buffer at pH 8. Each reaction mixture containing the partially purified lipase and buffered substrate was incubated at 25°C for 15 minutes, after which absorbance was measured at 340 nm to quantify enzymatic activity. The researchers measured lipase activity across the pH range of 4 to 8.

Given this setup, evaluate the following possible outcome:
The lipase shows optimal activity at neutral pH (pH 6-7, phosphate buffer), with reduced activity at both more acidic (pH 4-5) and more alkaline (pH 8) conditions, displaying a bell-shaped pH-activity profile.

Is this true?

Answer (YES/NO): YES